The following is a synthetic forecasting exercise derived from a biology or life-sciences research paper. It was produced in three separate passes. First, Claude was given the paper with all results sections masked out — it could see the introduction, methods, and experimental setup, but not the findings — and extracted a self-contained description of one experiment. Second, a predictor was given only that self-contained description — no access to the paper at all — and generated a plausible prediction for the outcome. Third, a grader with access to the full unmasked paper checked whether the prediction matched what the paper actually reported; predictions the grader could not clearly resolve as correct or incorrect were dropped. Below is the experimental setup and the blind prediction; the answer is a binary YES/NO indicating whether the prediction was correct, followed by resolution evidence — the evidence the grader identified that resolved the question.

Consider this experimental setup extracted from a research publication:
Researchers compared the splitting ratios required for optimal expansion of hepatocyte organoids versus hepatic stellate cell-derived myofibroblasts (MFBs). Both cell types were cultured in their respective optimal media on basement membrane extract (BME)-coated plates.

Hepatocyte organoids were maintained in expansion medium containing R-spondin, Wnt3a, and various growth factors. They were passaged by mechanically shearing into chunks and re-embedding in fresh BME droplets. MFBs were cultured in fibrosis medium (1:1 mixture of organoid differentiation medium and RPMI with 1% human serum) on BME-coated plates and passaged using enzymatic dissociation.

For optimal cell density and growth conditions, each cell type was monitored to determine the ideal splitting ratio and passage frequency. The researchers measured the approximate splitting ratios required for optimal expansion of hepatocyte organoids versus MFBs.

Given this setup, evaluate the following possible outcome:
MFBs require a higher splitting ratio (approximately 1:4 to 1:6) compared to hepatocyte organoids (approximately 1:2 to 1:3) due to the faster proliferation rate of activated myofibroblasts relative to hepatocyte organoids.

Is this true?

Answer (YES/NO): NO